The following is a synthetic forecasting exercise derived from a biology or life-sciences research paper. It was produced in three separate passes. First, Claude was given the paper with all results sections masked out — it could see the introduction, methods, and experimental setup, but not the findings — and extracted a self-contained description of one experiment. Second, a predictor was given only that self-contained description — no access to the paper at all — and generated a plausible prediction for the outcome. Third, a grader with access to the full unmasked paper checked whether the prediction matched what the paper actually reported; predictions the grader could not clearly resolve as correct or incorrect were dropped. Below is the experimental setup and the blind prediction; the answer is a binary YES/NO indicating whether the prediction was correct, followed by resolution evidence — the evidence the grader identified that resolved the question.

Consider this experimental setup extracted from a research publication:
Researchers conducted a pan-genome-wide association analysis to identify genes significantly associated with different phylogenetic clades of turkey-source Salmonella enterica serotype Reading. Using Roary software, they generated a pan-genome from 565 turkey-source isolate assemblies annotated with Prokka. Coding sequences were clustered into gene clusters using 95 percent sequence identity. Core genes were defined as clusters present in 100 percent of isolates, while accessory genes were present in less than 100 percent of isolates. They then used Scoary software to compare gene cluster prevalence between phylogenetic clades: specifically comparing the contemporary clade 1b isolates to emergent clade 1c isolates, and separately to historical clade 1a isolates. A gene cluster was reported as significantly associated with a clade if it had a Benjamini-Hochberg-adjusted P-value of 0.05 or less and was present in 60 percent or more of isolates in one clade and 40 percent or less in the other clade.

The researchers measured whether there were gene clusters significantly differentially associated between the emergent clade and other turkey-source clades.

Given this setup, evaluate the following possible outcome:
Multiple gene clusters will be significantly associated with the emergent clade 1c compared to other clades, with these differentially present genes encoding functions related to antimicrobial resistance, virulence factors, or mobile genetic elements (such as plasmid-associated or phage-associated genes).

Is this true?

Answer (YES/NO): YES